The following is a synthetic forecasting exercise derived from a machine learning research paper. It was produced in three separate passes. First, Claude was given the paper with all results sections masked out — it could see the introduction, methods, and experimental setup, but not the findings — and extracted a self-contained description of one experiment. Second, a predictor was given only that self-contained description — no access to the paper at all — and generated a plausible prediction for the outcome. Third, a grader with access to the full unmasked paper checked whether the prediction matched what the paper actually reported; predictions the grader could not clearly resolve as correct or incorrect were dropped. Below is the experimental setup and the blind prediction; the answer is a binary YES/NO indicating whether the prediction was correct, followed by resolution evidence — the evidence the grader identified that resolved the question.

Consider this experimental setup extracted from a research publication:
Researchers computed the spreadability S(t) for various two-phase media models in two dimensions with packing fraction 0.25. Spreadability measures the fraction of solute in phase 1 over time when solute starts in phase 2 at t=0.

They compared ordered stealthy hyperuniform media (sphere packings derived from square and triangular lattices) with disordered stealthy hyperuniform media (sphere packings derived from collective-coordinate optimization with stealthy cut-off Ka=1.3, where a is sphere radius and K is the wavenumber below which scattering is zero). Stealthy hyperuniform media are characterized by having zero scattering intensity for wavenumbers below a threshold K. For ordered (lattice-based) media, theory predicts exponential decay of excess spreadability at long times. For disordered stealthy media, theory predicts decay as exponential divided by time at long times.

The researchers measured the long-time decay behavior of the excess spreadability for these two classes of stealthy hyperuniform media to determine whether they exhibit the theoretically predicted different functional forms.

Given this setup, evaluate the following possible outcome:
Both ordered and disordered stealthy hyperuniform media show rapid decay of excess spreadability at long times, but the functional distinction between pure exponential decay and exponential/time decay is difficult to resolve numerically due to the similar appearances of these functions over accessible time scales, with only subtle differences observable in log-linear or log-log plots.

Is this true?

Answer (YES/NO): NO